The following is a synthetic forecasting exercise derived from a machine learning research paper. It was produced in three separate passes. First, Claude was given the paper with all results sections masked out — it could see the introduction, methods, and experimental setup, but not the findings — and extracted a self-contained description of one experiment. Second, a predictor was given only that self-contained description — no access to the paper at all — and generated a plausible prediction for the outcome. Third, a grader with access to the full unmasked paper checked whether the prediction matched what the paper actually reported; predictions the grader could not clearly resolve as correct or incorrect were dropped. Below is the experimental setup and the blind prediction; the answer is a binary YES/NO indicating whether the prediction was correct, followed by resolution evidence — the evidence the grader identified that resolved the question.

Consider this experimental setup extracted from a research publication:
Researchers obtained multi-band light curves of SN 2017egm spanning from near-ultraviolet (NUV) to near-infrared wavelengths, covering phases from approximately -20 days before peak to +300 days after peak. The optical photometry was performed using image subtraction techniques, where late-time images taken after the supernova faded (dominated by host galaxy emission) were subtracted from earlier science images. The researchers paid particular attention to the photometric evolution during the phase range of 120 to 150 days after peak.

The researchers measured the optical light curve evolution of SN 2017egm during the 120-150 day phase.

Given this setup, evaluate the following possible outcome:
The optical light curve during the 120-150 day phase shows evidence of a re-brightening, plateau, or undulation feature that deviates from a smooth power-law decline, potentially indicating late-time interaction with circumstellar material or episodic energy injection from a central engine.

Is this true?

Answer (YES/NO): YES